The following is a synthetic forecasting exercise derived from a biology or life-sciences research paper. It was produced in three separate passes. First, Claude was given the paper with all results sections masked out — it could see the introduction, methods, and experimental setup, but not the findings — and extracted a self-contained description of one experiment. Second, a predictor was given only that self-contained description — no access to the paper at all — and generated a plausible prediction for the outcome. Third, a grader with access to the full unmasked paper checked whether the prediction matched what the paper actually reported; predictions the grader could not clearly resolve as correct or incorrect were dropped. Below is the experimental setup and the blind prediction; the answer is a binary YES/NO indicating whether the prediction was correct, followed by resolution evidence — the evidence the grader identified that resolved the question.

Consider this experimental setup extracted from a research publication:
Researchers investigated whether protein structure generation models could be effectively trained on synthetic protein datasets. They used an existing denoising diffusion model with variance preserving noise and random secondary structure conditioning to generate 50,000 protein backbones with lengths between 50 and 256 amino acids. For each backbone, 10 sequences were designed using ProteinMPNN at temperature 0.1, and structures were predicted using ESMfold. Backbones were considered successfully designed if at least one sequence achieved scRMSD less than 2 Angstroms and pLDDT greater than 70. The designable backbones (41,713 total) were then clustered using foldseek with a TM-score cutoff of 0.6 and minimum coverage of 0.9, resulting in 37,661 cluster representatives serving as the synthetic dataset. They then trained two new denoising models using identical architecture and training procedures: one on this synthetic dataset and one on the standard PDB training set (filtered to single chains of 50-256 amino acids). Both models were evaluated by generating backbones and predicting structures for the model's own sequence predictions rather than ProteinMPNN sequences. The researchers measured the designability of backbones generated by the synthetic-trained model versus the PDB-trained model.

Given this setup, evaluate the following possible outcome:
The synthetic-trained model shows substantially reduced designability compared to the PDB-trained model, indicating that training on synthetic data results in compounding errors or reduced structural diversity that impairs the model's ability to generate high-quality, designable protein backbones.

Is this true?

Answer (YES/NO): NO